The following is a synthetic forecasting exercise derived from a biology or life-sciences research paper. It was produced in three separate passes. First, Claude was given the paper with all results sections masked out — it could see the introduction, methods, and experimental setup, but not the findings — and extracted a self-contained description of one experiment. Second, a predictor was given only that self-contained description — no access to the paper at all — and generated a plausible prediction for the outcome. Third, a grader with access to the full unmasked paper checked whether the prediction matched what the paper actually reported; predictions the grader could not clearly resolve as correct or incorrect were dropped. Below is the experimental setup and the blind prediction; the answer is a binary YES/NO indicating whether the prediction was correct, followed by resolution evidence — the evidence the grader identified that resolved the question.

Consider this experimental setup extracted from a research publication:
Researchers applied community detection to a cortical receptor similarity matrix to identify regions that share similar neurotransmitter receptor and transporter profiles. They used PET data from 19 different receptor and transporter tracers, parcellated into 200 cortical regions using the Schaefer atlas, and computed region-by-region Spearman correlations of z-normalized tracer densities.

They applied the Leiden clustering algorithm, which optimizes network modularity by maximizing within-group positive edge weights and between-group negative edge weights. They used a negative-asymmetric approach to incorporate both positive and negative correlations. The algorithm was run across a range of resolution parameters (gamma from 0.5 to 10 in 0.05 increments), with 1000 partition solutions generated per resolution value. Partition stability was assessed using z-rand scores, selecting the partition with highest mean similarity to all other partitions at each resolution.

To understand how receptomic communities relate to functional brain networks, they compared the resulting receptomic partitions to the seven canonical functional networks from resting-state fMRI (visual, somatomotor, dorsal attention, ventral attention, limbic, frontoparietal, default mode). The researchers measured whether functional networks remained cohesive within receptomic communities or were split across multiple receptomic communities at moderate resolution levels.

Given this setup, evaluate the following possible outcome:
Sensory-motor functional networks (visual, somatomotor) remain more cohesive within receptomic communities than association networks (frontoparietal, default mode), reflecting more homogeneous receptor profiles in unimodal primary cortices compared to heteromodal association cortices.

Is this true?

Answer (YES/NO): YES